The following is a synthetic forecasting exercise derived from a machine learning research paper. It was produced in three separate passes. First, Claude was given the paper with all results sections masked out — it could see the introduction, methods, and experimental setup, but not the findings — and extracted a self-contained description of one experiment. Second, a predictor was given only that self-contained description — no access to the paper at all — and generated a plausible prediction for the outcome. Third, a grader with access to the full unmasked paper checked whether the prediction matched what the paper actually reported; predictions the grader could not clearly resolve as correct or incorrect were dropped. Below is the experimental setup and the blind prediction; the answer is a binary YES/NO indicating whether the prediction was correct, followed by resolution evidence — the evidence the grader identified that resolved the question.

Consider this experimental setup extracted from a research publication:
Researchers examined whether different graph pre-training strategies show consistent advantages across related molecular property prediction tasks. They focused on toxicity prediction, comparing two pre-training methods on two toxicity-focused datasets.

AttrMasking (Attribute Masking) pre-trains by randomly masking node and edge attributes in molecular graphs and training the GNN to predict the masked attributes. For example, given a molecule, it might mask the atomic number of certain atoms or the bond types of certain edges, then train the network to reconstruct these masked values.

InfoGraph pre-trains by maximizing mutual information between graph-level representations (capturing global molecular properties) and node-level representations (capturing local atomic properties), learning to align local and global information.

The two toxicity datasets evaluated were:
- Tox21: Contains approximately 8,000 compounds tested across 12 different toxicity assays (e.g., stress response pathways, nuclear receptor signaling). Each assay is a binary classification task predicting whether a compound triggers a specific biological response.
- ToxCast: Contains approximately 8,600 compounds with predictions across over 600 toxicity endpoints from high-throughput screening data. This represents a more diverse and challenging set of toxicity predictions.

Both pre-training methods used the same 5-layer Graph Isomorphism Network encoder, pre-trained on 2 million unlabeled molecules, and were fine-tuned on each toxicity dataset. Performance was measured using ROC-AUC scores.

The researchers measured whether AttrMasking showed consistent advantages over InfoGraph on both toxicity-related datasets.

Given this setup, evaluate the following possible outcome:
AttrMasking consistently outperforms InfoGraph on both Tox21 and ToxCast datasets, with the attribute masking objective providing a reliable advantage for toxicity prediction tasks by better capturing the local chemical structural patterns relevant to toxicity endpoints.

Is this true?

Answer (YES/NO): YES